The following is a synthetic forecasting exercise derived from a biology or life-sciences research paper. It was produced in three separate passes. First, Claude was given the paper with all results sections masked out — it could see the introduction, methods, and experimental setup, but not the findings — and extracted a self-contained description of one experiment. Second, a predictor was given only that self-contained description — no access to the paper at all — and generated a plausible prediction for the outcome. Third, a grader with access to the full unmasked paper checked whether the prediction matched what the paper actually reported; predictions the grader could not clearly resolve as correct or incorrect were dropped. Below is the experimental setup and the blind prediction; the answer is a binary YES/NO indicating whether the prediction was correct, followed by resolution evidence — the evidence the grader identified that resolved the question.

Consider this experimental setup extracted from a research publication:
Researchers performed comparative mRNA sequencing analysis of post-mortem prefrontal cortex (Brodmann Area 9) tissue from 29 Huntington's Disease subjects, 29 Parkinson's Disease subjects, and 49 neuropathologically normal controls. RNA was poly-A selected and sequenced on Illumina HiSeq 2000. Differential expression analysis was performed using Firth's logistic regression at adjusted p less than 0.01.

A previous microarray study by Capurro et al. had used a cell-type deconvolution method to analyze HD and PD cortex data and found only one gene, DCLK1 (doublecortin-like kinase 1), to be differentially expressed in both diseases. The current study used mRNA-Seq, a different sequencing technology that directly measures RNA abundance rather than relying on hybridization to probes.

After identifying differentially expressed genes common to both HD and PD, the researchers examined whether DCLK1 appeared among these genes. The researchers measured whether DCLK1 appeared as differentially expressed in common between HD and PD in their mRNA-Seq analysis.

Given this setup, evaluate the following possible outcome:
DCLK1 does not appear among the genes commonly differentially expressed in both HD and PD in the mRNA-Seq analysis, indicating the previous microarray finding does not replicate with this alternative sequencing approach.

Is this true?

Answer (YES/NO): NO